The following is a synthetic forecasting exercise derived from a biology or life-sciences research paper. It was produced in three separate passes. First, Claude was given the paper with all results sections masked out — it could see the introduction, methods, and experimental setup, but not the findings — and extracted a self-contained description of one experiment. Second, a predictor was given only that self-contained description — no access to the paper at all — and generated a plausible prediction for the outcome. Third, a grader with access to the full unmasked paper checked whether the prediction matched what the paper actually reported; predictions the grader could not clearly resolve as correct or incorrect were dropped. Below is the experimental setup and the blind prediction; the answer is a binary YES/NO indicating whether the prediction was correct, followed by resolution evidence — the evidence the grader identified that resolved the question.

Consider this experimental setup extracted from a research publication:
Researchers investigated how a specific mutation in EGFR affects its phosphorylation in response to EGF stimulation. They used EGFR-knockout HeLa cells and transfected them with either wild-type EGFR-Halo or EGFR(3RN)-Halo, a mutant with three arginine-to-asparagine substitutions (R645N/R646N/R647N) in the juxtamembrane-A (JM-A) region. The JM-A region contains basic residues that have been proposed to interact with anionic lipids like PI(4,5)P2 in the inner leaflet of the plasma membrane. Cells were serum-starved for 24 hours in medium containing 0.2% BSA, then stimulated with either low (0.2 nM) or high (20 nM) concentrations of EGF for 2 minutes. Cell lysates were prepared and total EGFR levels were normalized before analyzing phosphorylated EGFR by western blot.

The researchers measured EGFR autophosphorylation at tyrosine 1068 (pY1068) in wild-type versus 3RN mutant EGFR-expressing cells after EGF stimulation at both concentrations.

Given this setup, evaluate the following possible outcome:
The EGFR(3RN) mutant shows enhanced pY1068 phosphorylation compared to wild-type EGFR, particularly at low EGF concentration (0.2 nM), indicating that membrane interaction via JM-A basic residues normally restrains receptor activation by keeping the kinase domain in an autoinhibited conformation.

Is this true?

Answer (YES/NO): NO